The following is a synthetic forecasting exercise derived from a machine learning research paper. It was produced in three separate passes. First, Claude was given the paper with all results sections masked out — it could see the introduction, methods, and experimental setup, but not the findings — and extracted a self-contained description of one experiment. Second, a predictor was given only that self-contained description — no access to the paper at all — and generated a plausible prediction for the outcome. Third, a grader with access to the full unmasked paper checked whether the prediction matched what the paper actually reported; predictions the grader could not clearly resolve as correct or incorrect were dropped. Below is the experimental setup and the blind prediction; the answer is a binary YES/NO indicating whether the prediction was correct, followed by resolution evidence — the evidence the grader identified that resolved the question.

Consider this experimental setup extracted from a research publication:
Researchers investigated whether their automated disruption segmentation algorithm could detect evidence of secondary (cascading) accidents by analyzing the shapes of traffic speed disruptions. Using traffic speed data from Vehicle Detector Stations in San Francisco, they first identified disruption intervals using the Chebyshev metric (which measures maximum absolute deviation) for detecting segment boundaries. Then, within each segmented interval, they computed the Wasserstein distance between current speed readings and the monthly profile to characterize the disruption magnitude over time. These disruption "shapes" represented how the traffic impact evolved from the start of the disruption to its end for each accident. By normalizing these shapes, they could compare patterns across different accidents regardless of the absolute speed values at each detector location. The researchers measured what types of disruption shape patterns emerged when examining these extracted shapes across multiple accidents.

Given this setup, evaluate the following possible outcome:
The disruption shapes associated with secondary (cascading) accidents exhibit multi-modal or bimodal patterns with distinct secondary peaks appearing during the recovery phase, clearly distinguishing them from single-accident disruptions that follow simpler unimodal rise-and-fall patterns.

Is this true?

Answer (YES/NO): YES